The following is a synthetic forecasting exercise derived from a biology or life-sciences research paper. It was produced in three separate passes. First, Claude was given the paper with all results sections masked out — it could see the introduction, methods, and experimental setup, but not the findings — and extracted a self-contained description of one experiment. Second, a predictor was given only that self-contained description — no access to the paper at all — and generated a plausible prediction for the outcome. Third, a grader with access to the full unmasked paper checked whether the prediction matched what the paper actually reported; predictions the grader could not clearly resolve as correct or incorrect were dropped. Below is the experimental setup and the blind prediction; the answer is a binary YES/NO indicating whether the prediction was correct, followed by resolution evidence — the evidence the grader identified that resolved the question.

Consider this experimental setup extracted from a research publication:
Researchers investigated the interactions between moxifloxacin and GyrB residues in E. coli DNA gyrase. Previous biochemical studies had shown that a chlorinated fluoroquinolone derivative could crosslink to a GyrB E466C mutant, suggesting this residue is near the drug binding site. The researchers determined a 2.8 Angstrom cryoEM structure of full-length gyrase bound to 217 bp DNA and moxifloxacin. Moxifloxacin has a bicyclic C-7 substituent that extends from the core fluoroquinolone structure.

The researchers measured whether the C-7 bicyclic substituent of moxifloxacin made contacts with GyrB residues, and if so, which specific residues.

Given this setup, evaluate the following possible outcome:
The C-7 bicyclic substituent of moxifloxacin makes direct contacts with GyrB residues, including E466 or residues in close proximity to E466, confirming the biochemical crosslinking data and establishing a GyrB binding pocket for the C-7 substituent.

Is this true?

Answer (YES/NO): YES